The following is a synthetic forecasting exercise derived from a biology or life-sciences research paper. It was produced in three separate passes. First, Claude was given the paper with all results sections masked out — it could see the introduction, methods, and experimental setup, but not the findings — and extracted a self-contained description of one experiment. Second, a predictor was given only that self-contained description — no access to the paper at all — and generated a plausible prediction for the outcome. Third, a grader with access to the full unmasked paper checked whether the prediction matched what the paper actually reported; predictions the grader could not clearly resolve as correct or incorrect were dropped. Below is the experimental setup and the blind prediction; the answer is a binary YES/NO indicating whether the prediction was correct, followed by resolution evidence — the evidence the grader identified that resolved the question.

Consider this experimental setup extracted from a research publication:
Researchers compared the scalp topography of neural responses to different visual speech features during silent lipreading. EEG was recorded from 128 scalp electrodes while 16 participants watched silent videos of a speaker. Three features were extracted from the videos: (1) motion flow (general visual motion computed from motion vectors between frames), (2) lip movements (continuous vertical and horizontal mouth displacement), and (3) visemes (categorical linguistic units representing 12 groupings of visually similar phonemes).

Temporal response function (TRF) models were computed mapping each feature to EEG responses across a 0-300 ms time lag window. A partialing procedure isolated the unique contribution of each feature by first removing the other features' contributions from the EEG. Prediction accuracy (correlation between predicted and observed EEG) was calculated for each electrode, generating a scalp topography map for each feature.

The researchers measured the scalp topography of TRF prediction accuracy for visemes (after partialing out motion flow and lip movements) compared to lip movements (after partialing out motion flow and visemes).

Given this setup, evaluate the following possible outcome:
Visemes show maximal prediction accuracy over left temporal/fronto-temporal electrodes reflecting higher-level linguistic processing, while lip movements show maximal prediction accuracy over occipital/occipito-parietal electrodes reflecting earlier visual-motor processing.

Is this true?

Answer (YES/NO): NO